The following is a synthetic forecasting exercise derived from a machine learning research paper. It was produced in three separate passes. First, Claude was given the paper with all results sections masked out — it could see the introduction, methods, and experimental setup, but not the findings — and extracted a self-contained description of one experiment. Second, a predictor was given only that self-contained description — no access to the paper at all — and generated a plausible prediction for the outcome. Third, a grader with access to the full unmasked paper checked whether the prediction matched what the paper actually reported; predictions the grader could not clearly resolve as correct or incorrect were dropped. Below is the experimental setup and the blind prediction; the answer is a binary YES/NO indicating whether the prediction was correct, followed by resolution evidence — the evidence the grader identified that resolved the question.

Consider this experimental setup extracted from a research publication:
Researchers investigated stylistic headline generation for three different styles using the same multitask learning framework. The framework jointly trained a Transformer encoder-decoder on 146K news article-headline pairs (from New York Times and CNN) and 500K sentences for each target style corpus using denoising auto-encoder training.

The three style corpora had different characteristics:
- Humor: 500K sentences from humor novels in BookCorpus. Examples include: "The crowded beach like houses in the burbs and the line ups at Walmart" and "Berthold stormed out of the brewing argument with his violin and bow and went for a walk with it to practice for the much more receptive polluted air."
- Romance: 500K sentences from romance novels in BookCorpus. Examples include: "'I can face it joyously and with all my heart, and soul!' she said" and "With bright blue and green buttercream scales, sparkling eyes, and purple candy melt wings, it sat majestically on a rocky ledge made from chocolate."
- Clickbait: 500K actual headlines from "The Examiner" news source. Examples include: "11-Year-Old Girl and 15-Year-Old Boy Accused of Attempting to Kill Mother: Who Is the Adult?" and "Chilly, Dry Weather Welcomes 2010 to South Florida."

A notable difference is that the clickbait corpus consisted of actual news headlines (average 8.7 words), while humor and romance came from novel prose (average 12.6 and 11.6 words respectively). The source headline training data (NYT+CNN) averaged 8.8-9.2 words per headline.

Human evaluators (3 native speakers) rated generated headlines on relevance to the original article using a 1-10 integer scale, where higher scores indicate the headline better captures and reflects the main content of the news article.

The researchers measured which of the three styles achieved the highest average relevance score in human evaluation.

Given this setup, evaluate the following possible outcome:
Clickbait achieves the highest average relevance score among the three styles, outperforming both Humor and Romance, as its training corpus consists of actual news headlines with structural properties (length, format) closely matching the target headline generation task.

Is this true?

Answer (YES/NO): NO